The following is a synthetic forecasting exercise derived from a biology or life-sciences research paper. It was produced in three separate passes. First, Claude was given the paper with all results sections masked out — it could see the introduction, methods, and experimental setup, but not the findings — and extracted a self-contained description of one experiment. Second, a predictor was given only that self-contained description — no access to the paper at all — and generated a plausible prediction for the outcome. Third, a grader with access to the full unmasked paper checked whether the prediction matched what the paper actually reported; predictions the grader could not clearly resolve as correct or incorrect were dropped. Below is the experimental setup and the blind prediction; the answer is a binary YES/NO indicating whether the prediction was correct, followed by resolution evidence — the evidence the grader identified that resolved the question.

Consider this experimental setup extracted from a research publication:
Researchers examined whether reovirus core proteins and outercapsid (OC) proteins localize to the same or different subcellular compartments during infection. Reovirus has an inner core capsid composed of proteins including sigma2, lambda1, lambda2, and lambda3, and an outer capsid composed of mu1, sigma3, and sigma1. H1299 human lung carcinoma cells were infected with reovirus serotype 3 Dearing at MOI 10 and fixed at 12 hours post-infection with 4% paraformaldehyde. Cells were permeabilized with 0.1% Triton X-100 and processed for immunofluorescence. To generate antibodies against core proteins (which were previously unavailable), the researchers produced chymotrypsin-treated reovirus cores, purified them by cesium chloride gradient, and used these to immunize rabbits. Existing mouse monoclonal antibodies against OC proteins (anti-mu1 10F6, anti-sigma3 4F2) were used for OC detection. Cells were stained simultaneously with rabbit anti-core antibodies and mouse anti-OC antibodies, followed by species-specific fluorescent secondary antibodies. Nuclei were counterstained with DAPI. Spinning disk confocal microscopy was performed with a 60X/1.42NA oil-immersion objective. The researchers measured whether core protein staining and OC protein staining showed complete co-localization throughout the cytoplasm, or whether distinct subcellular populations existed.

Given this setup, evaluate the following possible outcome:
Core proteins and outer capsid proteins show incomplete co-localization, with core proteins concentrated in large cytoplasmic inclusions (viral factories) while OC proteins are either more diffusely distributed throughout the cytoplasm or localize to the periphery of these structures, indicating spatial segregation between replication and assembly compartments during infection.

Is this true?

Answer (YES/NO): NO